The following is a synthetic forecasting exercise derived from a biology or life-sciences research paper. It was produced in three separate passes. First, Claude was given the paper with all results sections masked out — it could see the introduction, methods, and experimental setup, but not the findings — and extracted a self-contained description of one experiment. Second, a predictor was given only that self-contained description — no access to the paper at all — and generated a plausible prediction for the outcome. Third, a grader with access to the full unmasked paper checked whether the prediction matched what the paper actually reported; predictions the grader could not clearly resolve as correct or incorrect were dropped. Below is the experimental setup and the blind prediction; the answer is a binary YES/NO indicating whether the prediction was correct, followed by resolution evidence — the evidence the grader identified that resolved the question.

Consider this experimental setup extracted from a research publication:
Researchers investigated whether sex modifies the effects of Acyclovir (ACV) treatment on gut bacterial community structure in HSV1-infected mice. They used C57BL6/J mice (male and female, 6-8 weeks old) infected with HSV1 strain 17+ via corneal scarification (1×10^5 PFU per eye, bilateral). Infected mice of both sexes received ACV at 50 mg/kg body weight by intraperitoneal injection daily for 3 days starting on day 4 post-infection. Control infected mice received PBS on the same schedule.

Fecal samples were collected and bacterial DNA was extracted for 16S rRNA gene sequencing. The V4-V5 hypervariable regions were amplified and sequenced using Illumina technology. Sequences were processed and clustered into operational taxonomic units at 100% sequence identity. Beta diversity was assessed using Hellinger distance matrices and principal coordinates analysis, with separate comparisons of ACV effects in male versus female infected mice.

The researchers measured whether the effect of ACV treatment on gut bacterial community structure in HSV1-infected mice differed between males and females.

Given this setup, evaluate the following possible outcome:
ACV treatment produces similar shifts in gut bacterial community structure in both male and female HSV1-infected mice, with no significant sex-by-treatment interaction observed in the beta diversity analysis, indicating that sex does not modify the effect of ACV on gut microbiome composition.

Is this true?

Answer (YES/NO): NO